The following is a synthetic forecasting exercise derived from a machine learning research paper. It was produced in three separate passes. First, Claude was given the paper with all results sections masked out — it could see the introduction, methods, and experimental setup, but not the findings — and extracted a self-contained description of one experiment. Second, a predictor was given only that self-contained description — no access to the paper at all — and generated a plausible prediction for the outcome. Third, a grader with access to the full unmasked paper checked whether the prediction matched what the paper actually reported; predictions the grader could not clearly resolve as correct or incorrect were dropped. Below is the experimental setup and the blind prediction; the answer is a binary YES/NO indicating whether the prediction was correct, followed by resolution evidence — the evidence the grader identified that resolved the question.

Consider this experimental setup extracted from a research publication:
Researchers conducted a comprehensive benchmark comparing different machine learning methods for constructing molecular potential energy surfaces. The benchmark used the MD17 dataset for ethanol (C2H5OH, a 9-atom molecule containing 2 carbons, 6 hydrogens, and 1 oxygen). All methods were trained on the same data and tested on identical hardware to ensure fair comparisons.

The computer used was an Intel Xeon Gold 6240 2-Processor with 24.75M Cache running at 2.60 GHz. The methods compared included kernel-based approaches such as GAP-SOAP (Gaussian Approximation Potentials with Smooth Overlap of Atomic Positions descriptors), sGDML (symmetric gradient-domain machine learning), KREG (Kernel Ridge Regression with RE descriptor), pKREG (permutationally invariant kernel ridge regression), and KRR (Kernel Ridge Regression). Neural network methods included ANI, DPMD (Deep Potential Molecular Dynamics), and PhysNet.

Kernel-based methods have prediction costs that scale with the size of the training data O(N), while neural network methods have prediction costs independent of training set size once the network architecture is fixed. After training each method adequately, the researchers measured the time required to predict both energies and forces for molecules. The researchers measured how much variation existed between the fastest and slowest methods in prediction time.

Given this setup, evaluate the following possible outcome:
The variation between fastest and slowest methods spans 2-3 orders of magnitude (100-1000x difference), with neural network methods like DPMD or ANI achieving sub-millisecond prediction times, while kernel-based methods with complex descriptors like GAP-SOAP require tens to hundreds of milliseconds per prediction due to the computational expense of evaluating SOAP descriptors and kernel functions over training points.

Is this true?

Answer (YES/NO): NO